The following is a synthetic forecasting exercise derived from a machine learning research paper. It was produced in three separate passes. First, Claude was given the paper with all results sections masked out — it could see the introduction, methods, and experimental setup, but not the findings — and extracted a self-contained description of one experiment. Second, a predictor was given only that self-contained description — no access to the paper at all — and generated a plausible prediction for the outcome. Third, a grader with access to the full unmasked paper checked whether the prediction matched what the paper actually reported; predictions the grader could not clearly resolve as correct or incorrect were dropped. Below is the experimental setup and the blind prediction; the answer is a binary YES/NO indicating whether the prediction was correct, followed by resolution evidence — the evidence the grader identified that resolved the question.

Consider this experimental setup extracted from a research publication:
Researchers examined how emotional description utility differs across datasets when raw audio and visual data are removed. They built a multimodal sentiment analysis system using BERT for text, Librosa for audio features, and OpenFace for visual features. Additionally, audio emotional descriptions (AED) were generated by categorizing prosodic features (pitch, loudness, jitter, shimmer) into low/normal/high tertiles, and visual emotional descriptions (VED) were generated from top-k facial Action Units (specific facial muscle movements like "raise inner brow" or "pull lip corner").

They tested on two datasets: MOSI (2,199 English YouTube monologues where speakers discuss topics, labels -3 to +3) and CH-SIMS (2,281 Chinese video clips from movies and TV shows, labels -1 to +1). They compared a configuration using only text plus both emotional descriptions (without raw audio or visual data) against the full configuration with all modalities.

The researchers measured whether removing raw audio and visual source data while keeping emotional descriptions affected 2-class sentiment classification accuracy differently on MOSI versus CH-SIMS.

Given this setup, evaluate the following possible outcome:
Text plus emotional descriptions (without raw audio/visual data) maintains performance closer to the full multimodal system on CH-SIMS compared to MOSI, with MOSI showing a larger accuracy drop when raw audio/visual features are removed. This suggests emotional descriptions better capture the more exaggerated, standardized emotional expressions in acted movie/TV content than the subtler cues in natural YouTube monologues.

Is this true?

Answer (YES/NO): YES